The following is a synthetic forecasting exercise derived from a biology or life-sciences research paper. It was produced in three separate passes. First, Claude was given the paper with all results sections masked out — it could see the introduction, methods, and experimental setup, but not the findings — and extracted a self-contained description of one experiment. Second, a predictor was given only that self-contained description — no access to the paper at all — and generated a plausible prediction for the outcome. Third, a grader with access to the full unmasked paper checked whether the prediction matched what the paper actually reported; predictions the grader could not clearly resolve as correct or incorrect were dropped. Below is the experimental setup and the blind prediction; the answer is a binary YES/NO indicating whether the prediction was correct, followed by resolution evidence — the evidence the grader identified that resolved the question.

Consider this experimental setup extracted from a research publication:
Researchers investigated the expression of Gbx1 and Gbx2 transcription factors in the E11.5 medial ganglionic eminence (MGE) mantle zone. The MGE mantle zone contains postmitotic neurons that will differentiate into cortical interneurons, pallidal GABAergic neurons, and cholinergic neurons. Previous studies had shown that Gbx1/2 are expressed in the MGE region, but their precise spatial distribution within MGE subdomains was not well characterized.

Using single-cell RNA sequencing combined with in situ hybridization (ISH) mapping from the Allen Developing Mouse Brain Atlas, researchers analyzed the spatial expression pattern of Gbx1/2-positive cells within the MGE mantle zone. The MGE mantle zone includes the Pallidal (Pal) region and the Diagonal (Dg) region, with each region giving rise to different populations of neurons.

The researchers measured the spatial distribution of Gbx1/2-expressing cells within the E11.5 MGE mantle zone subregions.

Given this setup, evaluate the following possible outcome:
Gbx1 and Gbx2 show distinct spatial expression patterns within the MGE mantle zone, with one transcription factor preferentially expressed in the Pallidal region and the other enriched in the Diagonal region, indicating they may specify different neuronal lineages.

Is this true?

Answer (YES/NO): NO